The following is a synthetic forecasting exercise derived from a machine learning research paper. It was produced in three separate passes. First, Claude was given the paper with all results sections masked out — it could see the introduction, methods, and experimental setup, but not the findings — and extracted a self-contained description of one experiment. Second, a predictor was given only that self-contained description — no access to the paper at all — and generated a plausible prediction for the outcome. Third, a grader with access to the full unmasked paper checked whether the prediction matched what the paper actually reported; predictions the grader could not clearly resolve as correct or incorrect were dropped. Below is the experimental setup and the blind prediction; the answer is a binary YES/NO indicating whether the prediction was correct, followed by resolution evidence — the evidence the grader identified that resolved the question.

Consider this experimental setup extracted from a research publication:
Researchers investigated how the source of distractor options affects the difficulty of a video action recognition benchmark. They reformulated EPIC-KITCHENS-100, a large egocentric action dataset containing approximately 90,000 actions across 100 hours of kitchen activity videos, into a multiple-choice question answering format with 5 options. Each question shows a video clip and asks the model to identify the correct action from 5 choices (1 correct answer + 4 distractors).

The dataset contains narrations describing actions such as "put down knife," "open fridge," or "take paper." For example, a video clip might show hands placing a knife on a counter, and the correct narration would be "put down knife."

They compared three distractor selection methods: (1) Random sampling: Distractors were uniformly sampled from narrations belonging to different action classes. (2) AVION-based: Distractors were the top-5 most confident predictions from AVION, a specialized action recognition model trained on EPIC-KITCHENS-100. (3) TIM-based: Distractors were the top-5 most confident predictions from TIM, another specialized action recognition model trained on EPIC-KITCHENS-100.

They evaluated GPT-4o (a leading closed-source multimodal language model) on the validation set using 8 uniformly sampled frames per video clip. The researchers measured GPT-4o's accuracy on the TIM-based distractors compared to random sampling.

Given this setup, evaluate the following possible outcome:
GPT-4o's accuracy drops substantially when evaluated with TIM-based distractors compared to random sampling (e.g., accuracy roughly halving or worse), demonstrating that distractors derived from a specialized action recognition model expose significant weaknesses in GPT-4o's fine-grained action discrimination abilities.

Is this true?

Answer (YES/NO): NO